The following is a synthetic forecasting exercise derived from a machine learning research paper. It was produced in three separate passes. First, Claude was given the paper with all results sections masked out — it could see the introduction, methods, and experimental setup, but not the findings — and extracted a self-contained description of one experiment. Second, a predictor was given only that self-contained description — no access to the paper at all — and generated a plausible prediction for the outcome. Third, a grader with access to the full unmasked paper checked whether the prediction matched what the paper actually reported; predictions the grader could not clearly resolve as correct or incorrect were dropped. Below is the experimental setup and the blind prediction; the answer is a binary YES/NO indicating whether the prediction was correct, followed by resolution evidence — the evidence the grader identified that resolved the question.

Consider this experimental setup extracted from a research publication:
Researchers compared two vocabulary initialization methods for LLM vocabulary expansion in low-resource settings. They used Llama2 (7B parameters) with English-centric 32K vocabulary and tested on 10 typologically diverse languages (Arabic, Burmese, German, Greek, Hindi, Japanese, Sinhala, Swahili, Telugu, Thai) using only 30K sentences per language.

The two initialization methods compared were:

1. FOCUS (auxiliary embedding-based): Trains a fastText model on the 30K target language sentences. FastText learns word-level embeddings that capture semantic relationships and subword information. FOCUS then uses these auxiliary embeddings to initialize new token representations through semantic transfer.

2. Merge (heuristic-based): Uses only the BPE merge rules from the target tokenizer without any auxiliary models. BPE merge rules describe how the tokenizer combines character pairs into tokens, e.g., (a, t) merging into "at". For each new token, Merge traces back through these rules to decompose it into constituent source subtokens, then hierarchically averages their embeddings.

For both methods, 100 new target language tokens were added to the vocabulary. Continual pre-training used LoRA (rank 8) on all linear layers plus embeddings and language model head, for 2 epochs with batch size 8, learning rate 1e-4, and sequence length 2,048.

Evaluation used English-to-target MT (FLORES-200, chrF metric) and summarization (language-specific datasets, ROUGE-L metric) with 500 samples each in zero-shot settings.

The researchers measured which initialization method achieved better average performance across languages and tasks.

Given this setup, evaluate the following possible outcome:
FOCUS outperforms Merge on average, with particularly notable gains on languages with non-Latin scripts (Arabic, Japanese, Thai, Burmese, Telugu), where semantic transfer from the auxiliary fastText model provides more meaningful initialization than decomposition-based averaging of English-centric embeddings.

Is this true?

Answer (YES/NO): NO